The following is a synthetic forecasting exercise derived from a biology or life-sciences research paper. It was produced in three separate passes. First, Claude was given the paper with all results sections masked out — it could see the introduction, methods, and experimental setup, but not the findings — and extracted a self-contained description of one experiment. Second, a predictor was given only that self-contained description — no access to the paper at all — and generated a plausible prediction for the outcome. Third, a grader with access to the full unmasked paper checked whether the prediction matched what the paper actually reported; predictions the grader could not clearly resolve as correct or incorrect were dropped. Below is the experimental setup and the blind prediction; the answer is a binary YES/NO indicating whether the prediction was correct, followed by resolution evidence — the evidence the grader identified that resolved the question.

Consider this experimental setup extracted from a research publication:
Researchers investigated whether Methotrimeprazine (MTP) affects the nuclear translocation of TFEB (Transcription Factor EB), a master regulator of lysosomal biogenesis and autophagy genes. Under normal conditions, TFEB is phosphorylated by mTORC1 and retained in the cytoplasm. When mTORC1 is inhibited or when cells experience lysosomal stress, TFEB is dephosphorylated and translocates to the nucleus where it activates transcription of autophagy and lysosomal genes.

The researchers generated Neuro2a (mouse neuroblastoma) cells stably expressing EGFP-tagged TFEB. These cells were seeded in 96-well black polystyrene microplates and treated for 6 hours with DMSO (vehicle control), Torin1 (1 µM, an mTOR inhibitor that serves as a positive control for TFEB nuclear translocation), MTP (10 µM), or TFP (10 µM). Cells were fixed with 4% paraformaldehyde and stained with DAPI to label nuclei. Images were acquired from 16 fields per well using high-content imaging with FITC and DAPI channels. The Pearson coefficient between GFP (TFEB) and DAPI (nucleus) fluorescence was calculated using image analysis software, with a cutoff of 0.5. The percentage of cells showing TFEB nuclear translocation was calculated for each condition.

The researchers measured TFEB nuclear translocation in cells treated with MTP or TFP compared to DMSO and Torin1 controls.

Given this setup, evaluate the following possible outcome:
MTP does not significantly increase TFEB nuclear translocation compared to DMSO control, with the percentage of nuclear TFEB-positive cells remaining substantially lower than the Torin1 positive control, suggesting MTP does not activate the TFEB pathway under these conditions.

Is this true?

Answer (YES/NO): YES